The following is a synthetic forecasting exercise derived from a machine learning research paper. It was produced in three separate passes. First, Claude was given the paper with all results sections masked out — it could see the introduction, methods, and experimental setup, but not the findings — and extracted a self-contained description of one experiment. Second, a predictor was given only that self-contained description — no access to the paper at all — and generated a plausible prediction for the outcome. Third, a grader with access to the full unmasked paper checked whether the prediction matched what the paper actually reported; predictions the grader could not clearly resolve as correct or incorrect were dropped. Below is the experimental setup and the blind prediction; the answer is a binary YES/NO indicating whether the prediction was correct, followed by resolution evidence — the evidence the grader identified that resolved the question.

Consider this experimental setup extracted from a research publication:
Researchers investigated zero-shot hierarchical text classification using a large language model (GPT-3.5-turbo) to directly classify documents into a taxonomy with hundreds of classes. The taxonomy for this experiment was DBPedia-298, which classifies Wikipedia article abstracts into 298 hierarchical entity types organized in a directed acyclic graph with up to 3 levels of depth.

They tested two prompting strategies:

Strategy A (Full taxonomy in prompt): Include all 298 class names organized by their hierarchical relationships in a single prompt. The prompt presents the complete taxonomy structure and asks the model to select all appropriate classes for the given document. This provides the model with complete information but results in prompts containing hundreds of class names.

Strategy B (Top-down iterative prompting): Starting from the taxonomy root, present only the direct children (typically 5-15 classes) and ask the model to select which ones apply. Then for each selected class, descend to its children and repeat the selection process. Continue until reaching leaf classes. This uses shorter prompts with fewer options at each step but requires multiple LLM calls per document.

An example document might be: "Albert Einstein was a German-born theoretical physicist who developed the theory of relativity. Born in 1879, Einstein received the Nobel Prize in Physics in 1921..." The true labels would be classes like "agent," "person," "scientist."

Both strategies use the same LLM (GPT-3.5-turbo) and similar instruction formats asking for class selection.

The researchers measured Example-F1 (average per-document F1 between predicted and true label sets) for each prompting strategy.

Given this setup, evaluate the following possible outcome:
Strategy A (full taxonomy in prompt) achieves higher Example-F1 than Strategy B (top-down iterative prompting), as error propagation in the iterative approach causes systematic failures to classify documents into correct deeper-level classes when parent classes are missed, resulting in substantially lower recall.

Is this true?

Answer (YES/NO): NO